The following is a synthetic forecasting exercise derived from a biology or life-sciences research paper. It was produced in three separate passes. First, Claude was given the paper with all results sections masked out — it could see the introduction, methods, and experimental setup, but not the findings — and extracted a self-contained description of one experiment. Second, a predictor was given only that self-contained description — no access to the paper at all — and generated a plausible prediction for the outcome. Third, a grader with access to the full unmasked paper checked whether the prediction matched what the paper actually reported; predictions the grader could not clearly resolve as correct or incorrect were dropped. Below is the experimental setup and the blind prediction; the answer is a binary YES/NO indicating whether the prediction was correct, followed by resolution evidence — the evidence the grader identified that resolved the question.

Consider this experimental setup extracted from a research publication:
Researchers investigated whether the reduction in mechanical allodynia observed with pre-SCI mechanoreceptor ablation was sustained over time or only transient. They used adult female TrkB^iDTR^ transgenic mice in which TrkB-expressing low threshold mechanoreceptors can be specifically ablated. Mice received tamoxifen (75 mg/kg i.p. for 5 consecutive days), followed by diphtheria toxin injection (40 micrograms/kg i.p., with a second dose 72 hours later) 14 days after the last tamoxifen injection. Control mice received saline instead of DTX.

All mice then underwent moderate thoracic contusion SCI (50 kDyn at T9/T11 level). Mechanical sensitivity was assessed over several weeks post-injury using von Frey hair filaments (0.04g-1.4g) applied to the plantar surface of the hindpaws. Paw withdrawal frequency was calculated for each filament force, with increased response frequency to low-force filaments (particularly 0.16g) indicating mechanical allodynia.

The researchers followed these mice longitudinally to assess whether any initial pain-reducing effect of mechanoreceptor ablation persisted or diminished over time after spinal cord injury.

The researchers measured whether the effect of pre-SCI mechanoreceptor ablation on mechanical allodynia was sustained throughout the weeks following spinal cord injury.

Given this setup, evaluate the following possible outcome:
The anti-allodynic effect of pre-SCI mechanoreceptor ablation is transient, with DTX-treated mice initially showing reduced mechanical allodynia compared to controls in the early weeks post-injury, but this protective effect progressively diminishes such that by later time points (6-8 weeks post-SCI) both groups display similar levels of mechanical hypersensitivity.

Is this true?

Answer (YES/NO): NO